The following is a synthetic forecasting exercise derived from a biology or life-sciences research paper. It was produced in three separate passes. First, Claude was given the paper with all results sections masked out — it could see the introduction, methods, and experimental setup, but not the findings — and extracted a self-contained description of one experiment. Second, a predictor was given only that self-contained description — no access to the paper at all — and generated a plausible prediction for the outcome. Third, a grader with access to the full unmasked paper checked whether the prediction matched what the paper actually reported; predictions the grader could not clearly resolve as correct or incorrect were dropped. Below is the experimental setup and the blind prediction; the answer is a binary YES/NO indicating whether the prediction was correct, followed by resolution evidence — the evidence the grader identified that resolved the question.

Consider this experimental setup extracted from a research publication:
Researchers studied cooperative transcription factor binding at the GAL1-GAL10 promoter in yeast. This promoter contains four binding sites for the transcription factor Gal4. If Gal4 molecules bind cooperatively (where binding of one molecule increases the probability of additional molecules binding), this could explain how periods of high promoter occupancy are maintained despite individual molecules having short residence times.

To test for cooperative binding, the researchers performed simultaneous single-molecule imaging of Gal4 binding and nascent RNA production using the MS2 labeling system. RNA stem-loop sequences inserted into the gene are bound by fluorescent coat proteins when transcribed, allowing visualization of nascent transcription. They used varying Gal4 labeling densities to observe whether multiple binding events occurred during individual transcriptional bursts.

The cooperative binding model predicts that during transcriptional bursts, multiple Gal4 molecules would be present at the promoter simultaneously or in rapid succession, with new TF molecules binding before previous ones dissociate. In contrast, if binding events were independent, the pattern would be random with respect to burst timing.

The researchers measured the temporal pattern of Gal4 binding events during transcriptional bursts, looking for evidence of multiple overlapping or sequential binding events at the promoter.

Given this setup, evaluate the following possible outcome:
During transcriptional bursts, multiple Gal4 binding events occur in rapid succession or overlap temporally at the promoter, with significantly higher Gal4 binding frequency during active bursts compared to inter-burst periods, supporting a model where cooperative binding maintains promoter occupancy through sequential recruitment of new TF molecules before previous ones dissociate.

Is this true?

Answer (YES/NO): YES